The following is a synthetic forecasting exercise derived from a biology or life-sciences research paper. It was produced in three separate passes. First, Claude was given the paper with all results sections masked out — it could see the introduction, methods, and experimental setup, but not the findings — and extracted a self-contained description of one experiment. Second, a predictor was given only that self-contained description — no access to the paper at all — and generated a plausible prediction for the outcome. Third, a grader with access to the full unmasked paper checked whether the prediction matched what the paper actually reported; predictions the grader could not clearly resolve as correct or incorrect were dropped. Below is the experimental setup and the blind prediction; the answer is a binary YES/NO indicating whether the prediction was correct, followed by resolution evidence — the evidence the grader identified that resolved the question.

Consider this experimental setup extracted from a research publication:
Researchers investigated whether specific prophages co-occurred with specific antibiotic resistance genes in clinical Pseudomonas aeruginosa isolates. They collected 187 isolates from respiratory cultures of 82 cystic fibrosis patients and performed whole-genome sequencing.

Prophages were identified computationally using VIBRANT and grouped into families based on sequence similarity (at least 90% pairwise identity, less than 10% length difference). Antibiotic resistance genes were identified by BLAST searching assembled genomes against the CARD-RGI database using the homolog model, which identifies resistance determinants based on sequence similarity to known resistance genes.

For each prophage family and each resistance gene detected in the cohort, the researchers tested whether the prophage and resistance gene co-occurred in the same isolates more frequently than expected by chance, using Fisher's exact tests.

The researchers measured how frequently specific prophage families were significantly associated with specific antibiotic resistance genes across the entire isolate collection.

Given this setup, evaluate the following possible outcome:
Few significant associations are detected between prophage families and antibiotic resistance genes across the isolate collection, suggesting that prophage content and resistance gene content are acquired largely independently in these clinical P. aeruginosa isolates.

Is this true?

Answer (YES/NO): YES